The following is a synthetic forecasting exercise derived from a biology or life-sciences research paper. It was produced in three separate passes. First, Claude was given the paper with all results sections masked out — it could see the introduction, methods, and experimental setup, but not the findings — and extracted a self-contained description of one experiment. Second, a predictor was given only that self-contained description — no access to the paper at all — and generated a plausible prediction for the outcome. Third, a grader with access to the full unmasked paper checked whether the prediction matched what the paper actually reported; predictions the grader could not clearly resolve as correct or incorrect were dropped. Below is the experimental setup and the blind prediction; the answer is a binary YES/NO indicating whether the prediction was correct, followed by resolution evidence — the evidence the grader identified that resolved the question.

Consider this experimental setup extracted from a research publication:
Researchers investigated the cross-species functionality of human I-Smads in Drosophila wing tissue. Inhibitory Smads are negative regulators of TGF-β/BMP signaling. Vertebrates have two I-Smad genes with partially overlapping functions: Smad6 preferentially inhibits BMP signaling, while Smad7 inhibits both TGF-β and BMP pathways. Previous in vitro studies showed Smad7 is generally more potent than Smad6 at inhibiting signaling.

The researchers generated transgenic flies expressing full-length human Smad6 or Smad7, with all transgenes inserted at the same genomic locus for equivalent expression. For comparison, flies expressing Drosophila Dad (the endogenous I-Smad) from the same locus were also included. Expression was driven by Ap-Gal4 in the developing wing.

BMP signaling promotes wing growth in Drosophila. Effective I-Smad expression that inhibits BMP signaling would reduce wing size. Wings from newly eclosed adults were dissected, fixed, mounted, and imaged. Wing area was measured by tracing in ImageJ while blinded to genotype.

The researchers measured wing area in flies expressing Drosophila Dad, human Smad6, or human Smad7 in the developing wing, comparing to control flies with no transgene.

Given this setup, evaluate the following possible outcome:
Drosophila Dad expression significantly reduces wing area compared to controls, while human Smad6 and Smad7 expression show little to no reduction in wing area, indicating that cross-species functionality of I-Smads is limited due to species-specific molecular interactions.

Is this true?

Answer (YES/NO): NO